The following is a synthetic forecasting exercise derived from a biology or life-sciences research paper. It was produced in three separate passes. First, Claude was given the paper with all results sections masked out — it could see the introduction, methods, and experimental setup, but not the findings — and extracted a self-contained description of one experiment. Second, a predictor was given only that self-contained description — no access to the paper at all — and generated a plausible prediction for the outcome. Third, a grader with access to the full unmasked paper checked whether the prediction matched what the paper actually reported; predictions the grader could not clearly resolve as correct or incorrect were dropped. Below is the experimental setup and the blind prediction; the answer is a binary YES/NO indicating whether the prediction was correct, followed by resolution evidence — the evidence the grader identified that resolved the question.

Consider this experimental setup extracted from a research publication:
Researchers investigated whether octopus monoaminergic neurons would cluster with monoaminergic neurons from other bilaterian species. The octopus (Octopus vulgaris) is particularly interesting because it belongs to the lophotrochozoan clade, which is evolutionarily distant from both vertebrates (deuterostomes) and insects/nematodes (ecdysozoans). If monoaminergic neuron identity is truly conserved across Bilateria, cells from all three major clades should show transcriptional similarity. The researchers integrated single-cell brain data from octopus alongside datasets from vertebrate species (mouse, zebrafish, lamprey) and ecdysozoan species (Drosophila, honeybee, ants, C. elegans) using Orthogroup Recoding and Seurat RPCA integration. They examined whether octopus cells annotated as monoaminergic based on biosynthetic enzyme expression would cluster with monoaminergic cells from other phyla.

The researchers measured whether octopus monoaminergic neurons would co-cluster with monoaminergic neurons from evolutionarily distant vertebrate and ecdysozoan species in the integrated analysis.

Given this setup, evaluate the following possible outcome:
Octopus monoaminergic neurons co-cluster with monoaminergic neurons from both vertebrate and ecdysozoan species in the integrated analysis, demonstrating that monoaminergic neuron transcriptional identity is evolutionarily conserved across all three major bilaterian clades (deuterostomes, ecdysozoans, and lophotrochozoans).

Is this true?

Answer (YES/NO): NO